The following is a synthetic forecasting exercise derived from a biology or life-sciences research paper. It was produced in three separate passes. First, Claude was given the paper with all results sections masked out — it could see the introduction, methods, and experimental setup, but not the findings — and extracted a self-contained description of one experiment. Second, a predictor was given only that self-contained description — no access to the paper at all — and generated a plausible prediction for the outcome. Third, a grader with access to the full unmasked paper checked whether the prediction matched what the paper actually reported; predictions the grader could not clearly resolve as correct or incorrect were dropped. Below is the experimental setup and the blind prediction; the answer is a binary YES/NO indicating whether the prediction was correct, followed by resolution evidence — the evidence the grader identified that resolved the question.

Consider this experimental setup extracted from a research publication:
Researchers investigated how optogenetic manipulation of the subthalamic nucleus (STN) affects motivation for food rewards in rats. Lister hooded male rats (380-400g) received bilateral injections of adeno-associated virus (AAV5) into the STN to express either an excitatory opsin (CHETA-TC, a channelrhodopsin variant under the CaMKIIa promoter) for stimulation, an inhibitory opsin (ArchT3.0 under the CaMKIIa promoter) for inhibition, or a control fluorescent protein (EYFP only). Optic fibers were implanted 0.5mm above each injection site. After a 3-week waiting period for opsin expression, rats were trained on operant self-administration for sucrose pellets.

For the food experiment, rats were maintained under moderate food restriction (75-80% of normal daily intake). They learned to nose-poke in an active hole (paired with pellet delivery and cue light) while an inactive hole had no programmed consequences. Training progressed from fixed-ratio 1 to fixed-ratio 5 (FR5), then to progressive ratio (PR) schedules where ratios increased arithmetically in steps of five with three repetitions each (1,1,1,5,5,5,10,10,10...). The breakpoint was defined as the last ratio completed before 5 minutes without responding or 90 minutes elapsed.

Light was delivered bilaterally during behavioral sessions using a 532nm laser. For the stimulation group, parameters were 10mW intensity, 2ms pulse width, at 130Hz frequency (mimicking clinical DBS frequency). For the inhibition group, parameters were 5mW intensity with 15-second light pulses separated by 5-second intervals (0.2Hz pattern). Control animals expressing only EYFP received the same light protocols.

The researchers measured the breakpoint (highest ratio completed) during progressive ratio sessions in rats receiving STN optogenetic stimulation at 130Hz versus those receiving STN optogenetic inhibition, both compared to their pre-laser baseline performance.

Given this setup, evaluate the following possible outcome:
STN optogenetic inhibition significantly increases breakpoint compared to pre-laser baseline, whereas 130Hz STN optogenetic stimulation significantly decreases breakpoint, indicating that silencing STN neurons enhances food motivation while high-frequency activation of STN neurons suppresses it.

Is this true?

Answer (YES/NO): YES